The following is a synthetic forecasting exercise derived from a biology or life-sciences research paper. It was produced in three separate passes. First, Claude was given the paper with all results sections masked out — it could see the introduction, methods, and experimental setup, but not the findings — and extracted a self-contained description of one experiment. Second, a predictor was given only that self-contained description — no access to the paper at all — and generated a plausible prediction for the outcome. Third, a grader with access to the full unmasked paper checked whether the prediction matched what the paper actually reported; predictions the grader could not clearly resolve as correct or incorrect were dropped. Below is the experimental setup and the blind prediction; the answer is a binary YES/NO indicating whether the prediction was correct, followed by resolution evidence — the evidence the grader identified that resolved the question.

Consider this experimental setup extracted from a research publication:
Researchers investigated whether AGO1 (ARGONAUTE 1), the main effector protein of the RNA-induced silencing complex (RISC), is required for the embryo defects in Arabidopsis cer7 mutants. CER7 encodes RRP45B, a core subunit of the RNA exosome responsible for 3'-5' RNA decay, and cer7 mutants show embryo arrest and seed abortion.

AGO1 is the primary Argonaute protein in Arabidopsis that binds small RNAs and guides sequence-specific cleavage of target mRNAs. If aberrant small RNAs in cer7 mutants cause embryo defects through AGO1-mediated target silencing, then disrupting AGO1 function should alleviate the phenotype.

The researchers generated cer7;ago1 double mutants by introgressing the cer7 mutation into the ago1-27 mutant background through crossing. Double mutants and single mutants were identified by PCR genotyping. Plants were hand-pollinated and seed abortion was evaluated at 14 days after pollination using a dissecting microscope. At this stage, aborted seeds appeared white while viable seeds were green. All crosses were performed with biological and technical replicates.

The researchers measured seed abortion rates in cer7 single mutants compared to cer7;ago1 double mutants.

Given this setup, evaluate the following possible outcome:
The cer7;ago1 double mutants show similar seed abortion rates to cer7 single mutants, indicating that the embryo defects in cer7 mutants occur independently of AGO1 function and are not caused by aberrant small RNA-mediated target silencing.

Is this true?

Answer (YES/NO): NO